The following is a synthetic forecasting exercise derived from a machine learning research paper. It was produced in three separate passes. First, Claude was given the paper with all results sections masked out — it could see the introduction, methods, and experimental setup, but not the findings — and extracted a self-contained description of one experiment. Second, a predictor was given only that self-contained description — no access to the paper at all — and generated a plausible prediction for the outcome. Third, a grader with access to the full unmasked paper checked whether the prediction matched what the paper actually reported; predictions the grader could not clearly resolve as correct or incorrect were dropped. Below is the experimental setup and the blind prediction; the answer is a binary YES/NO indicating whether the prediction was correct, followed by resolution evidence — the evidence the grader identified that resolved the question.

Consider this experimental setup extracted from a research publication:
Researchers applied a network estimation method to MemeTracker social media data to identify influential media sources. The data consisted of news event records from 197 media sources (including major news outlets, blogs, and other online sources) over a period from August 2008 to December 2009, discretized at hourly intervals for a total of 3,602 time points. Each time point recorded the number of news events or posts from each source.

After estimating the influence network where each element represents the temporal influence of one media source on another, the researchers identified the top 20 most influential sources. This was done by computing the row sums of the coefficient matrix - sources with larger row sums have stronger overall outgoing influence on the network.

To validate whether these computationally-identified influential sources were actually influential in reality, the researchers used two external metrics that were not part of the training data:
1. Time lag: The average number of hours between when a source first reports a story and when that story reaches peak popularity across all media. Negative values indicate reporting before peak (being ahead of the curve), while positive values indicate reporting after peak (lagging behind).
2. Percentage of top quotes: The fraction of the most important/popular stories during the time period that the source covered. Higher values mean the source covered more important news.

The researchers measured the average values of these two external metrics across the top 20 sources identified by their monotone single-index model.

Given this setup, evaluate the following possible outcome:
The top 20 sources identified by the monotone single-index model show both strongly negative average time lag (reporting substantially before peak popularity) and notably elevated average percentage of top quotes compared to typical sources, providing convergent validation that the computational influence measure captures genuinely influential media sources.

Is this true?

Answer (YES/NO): YES